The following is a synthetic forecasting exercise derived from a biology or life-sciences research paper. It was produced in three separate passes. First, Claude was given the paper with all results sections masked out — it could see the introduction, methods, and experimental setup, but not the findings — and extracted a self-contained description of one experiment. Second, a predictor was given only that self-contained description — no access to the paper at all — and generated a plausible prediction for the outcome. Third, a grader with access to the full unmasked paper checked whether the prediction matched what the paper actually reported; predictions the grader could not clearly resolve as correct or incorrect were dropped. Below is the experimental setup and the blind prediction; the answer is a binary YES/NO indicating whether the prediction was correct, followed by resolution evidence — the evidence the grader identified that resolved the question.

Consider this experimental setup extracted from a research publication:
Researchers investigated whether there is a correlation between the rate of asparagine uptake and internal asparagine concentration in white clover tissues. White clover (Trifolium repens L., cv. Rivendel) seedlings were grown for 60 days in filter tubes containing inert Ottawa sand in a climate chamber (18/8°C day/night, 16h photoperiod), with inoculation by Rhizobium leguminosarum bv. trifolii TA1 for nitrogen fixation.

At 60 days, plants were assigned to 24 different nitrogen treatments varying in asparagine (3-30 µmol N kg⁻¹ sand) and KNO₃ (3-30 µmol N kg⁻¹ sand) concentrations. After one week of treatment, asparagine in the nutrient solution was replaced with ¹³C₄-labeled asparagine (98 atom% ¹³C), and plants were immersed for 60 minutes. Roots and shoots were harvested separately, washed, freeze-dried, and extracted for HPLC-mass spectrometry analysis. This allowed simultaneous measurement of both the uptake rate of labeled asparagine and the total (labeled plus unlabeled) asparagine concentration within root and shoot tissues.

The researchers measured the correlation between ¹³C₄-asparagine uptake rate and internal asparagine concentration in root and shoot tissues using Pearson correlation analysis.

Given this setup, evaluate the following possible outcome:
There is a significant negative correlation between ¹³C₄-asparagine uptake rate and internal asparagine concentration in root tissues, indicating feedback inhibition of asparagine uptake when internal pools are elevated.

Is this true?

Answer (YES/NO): NO